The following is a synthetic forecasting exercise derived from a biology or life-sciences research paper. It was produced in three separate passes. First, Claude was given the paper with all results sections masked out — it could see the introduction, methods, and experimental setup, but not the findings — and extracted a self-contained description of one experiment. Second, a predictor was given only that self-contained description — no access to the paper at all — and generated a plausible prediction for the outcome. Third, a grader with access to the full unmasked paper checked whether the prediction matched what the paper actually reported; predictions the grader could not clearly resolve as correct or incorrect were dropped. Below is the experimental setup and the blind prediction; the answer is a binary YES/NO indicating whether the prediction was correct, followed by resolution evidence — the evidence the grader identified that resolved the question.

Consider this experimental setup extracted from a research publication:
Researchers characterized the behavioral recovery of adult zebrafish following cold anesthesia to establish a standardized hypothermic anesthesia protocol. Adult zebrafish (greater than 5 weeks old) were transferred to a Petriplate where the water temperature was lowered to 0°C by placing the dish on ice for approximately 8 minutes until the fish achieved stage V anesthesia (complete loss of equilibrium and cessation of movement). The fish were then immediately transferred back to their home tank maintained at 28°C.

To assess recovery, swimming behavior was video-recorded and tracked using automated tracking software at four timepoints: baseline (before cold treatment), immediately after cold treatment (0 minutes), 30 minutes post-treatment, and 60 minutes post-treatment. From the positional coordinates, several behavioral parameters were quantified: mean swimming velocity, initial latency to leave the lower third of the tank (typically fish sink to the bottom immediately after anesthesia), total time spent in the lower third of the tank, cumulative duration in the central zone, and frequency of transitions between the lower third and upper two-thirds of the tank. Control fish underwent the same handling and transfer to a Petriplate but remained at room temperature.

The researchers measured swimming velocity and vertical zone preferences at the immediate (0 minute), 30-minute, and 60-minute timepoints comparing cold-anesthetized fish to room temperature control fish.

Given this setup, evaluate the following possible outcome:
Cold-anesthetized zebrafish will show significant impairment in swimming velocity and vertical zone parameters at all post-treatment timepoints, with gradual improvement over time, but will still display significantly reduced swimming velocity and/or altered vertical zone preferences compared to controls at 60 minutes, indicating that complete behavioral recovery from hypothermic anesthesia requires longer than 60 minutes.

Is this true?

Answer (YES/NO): NO